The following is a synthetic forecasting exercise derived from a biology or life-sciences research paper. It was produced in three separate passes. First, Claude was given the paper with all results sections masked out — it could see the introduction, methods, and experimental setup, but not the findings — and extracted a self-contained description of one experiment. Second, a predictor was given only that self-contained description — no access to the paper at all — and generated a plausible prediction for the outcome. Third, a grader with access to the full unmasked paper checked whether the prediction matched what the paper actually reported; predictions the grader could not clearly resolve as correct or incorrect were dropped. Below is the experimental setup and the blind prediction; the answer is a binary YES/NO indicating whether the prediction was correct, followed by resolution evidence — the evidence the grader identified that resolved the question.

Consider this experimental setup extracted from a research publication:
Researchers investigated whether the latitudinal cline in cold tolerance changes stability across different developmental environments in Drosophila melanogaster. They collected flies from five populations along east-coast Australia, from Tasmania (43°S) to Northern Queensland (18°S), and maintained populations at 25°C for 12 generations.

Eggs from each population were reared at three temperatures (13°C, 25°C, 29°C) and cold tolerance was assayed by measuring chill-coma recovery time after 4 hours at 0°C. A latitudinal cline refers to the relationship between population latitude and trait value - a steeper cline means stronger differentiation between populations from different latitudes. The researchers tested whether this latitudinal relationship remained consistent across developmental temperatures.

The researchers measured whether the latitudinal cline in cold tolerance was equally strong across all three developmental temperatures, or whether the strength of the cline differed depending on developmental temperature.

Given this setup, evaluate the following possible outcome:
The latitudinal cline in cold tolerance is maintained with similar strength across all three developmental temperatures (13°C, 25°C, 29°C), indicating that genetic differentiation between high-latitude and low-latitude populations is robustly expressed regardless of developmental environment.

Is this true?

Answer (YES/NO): NO